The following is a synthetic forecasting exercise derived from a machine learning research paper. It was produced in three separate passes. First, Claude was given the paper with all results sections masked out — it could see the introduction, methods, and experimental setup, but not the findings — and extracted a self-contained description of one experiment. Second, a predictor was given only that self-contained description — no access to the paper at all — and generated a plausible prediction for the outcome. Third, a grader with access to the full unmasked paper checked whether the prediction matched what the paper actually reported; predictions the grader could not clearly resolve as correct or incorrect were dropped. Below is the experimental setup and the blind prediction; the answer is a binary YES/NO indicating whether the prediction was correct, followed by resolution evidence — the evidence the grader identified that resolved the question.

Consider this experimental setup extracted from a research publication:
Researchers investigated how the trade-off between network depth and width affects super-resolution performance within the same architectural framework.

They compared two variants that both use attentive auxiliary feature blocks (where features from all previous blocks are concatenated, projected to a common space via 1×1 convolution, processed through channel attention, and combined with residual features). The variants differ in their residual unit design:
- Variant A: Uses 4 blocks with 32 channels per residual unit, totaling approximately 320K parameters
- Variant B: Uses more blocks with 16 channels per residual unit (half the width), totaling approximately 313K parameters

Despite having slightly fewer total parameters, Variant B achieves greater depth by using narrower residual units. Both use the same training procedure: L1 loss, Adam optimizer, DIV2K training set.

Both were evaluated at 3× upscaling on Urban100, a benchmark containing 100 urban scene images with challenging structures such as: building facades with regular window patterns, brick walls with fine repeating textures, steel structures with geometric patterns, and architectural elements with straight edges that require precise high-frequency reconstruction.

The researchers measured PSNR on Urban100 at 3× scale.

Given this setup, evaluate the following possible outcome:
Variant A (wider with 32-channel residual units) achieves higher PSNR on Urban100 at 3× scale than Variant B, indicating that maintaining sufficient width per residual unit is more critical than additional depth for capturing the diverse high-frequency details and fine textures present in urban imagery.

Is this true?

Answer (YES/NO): NO